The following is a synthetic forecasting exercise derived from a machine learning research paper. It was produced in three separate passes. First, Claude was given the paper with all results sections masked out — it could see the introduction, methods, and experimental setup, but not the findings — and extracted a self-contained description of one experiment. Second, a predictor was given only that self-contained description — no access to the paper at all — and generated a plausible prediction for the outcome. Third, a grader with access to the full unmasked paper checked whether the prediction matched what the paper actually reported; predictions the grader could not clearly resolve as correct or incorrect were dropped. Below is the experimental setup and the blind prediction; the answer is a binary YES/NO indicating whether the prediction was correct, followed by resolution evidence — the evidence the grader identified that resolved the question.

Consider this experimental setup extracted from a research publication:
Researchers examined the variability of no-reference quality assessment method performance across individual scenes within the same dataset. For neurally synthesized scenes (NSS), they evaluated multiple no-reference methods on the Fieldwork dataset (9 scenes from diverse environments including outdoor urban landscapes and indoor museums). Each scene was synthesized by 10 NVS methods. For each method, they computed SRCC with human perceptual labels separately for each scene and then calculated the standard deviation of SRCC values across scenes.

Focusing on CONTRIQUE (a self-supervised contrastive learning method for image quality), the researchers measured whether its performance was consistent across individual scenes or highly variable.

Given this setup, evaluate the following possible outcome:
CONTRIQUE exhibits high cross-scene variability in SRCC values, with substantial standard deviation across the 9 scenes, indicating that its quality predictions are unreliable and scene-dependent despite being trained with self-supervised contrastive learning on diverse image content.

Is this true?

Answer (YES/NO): NO